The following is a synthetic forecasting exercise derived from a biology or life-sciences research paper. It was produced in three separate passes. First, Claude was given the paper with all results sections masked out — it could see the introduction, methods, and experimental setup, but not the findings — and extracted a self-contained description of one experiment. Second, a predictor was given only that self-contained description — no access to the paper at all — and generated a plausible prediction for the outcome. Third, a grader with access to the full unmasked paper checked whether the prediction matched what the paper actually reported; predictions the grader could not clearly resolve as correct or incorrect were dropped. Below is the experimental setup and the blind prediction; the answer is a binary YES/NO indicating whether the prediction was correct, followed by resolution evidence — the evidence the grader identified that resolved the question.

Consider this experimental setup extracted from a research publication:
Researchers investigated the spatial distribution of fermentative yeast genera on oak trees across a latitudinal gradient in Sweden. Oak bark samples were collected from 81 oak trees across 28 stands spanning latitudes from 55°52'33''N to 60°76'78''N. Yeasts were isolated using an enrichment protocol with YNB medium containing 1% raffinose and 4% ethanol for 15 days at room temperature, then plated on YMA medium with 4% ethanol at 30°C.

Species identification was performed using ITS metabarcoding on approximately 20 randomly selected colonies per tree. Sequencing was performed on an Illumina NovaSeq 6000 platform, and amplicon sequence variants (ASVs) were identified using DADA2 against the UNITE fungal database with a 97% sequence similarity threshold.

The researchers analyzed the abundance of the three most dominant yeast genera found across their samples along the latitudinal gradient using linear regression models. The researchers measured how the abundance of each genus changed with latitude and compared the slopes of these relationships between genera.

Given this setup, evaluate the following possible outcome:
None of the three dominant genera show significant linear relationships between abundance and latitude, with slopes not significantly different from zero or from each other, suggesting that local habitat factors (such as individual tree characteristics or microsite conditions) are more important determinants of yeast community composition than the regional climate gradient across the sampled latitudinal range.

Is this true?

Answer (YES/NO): NO